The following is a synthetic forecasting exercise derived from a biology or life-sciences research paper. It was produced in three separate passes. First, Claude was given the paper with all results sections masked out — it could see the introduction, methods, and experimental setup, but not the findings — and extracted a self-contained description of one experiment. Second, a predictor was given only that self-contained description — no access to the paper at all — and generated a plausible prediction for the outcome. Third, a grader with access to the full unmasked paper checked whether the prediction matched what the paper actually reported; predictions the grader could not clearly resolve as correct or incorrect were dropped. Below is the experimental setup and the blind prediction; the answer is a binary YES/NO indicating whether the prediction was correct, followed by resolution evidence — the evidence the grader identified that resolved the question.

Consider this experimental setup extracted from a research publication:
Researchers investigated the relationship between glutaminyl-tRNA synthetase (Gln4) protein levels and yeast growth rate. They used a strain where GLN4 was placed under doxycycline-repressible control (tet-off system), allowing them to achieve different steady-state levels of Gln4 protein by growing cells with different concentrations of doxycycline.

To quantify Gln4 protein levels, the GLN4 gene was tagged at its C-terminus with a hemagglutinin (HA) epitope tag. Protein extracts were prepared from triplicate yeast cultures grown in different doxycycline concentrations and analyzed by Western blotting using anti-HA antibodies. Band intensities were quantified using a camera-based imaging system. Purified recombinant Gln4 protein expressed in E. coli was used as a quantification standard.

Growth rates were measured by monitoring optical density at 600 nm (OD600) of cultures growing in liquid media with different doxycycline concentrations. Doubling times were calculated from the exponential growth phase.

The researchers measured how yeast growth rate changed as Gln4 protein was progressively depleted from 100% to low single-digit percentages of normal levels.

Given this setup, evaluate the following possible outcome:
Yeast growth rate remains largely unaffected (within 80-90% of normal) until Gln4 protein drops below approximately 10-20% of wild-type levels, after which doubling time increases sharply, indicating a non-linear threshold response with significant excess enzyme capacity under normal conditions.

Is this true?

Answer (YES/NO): NO